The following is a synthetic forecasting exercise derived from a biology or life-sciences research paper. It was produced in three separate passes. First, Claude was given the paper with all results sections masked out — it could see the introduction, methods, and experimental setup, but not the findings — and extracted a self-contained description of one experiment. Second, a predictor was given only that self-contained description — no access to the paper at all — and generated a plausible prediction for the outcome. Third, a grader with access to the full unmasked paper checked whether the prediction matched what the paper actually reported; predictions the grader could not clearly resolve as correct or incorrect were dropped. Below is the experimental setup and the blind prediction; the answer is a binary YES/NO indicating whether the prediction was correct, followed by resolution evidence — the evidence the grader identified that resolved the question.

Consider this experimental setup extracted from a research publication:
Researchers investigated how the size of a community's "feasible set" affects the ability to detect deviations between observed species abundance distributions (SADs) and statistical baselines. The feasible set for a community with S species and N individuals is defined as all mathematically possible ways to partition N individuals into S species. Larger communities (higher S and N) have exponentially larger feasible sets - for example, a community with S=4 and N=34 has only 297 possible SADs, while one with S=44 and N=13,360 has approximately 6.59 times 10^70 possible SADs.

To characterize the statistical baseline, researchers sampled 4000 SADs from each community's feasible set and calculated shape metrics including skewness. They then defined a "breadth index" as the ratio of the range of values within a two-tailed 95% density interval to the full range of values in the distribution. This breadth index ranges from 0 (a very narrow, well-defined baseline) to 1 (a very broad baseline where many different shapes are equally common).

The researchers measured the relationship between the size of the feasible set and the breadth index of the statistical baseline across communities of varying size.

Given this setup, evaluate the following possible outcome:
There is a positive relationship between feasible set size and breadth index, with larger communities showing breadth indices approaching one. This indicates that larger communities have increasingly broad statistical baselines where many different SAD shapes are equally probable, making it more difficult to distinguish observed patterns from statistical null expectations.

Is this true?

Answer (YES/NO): NO